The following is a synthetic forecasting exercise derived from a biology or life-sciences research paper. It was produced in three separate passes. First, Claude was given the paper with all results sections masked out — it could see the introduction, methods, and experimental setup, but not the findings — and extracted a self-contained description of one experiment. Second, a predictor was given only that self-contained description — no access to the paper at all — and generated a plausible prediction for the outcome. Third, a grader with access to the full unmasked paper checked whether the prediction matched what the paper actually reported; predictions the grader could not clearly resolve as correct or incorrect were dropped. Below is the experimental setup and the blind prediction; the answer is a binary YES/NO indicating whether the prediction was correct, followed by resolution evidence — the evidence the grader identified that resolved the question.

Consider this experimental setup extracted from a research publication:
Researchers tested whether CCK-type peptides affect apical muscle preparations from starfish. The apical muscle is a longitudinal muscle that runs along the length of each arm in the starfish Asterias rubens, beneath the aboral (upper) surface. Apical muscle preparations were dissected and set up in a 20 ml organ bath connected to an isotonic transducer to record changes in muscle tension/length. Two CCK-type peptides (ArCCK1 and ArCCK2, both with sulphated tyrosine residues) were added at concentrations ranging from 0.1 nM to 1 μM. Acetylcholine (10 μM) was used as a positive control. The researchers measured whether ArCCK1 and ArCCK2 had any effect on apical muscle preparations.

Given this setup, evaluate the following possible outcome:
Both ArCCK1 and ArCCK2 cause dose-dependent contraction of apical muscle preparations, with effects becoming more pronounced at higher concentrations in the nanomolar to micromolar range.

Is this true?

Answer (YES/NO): YES